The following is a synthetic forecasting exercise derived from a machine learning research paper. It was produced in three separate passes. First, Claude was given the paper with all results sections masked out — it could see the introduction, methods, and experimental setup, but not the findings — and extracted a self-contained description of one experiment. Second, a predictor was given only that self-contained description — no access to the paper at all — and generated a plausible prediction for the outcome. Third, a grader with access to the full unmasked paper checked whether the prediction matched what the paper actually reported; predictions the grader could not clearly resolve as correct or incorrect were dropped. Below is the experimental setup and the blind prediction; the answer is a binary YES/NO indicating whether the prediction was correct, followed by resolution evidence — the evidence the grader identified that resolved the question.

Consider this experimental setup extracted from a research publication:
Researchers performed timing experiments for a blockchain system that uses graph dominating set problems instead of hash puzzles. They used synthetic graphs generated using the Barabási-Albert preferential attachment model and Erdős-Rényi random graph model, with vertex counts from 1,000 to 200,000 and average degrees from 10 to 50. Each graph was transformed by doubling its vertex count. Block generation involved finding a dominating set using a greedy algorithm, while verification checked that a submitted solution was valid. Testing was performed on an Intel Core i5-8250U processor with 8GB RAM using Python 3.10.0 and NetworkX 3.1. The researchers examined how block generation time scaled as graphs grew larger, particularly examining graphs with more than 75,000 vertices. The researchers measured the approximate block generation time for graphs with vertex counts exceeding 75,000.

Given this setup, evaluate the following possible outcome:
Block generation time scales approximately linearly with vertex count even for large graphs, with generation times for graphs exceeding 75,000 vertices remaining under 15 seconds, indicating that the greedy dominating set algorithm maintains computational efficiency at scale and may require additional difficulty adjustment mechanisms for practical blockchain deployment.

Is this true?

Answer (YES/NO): NO